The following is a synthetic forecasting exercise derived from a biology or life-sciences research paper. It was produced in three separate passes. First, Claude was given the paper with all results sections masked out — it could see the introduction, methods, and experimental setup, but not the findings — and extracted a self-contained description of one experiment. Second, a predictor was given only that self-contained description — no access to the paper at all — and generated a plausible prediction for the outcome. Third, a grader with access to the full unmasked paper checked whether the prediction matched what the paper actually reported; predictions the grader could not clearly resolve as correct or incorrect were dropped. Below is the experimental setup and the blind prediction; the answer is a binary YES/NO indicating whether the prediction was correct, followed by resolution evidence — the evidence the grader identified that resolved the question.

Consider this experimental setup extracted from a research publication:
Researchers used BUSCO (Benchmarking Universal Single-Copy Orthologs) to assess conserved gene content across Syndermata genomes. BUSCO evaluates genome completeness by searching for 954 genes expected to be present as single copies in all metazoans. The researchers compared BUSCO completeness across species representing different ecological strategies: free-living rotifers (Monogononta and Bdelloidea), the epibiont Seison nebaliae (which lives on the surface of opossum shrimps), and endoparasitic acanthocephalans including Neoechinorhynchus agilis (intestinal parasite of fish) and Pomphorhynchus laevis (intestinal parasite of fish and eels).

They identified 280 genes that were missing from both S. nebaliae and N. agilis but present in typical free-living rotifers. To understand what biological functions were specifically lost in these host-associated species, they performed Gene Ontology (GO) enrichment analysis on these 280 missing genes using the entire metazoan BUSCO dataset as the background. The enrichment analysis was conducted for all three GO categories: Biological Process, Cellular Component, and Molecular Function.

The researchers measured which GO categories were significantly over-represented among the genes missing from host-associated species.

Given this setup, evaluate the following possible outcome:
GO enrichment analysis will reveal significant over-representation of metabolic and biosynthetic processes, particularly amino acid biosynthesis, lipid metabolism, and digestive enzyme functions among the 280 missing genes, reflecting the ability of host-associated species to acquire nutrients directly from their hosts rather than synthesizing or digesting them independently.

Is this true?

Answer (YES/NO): NO